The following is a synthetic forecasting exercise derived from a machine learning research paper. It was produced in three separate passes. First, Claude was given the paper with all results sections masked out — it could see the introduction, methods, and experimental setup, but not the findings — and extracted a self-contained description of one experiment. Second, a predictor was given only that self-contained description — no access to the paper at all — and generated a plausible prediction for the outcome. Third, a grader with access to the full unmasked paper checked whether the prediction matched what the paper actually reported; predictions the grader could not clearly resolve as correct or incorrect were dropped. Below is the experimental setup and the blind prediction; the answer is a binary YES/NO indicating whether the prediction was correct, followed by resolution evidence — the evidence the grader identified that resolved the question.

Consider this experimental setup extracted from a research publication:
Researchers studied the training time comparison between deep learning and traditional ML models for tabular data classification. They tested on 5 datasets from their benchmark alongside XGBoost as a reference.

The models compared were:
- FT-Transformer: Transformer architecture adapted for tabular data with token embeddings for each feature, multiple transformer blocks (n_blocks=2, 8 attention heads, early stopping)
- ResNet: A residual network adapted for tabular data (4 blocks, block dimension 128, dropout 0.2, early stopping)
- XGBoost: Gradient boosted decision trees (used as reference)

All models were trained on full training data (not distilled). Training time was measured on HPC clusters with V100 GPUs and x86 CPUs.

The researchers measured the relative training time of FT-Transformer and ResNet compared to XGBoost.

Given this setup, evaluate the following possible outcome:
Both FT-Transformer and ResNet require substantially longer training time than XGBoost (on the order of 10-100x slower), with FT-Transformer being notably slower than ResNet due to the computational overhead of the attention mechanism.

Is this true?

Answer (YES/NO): YES